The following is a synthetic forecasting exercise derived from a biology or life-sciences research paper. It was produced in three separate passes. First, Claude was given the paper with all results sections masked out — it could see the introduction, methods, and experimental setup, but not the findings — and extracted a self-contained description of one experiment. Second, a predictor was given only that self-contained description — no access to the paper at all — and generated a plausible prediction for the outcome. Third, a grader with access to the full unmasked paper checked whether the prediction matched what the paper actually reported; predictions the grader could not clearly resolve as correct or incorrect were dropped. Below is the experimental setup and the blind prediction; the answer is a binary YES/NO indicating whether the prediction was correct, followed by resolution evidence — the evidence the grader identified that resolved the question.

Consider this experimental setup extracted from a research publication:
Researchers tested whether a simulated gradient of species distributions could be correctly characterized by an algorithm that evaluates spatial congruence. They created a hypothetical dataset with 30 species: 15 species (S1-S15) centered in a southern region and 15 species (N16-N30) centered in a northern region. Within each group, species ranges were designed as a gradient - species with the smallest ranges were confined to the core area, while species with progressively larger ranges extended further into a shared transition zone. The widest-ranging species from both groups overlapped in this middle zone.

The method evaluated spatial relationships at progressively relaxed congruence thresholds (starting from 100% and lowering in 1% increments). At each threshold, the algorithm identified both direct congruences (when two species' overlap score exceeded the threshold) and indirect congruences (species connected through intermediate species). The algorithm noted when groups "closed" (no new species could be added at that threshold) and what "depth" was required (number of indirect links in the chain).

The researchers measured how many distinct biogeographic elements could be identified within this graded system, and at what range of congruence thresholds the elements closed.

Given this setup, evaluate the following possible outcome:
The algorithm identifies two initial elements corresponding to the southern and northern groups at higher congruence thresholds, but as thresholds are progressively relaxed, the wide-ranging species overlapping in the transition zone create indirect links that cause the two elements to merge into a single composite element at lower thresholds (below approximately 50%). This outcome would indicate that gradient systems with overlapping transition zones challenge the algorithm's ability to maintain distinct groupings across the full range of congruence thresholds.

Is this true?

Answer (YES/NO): NO